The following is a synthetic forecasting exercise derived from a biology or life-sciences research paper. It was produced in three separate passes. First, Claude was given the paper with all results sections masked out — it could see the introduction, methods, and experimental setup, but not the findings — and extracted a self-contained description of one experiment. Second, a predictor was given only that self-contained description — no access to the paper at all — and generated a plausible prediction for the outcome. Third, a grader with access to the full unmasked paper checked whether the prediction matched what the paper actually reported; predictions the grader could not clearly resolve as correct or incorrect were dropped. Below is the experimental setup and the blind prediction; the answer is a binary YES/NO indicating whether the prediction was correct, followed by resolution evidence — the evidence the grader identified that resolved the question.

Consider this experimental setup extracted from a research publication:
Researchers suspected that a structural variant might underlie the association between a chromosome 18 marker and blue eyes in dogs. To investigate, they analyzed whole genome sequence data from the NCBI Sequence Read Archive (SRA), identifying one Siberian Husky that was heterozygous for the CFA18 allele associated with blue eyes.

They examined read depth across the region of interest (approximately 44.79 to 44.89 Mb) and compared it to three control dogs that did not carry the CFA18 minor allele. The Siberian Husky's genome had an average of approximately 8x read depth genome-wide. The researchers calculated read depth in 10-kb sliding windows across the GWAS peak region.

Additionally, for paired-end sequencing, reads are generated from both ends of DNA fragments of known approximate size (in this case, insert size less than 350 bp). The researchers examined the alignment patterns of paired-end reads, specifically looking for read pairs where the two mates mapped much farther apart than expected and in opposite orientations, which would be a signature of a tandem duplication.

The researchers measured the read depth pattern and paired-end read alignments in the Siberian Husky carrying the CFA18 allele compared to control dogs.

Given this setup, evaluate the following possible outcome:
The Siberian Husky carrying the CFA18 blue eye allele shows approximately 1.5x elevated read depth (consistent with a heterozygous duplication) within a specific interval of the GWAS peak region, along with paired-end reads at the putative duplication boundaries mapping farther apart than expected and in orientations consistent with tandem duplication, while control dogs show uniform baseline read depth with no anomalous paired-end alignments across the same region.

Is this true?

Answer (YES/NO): YES